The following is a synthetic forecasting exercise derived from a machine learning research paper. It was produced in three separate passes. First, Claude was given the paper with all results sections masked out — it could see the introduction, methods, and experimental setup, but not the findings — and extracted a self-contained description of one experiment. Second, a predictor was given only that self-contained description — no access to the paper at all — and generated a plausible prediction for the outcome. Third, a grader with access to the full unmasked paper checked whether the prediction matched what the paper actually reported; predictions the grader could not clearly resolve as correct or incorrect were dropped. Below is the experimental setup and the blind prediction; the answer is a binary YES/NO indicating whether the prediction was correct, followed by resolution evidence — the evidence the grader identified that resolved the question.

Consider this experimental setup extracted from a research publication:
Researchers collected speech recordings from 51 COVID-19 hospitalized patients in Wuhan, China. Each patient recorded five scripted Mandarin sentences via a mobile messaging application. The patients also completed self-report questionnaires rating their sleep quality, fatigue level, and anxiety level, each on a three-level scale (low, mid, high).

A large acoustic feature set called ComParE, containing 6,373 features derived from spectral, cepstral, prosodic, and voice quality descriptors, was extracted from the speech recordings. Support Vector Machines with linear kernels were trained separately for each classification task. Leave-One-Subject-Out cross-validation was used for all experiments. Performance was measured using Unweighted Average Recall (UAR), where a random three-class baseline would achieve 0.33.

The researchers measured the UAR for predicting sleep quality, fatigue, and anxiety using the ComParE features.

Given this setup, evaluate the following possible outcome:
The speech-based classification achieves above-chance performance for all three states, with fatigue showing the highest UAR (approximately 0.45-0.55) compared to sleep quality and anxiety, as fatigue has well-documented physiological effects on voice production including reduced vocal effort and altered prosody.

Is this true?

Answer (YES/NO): NO